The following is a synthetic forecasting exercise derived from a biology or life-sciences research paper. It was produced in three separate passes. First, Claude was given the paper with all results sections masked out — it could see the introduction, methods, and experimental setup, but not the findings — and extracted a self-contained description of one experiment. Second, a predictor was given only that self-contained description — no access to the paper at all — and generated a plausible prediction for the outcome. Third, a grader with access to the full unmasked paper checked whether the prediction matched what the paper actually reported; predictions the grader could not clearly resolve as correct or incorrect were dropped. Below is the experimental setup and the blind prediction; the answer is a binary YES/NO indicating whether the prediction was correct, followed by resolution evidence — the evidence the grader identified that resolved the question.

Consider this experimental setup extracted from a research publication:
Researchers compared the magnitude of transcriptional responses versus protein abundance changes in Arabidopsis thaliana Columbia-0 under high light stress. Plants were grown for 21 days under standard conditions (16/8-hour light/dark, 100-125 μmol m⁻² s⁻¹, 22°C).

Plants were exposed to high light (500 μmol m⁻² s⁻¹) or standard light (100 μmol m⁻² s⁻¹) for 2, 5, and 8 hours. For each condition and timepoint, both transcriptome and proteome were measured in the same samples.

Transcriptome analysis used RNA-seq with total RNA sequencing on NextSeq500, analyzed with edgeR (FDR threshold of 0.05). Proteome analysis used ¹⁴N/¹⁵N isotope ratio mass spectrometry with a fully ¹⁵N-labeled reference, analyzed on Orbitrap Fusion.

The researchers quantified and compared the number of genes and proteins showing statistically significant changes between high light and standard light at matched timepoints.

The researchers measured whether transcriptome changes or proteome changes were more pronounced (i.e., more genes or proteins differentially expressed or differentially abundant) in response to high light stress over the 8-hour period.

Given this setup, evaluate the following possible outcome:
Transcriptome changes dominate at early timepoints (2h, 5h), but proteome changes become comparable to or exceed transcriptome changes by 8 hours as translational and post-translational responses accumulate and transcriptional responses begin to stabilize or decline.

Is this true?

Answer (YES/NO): NO